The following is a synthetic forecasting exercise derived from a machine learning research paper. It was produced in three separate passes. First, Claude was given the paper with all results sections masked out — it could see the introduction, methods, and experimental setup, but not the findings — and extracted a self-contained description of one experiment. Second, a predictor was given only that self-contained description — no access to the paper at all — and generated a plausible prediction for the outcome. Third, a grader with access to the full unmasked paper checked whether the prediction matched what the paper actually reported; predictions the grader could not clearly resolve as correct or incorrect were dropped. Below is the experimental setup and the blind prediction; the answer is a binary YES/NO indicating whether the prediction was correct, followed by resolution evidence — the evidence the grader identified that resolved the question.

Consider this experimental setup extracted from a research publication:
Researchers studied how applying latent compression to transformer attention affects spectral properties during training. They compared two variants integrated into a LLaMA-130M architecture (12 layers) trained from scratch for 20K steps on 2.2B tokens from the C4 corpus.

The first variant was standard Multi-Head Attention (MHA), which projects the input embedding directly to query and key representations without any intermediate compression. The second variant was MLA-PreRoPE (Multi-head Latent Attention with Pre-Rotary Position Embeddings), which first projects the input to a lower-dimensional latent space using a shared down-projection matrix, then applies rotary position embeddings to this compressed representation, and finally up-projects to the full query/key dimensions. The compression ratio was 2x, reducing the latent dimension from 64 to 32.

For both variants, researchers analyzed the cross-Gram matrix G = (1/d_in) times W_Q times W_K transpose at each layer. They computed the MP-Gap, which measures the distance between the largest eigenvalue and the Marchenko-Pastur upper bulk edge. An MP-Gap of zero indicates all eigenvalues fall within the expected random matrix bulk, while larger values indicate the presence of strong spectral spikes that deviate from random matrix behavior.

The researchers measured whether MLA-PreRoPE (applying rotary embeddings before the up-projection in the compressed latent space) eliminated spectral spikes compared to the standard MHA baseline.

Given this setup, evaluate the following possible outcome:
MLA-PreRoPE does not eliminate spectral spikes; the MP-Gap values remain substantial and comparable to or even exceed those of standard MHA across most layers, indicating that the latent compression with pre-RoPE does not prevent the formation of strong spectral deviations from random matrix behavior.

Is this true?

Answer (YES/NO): NO